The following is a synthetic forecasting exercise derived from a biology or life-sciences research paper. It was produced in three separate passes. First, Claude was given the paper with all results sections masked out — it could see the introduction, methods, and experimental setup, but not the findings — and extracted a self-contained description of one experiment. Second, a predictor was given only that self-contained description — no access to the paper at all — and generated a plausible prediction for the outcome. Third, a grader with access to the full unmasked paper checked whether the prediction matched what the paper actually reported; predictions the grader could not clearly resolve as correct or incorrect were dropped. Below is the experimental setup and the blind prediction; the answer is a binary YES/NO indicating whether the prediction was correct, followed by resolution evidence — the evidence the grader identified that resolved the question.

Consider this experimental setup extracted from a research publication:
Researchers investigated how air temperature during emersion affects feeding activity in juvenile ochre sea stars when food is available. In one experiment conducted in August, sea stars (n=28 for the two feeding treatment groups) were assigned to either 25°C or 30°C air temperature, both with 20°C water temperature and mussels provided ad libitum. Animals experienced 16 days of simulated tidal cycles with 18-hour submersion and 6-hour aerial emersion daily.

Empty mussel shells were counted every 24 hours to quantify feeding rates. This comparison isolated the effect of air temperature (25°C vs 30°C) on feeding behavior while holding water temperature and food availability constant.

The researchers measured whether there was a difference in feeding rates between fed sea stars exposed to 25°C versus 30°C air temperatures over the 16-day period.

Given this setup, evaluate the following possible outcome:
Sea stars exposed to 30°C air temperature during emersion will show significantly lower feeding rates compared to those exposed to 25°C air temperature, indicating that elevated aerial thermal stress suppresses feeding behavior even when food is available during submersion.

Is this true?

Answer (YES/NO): NO